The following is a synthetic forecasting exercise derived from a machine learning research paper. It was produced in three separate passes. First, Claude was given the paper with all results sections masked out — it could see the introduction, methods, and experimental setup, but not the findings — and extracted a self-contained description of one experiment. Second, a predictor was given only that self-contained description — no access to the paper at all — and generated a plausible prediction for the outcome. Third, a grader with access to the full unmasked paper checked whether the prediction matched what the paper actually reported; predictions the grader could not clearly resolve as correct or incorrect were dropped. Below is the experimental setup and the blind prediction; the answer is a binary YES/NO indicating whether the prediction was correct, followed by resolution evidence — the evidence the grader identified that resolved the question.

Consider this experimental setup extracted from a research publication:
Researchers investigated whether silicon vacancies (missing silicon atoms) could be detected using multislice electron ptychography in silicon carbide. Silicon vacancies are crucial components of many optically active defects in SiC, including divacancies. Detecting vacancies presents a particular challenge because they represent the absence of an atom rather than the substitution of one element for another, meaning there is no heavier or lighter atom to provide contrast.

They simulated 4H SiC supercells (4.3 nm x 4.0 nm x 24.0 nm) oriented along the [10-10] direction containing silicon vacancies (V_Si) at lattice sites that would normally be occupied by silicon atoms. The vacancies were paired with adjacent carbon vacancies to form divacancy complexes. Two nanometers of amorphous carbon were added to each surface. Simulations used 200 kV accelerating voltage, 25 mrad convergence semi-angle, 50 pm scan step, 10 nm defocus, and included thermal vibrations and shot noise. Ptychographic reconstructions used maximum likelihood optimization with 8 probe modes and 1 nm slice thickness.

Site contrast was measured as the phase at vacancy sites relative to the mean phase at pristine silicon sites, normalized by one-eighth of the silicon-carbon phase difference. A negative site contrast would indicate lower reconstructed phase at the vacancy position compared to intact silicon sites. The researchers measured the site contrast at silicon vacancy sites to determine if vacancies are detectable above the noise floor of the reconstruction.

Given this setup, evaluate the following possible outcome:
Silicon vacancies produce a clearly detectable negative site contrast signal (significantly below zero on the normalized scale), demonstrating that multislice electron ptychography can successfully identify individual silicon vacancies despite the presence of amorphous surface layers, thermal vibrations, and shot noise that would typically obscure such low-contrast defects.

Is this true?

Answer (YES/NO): YES